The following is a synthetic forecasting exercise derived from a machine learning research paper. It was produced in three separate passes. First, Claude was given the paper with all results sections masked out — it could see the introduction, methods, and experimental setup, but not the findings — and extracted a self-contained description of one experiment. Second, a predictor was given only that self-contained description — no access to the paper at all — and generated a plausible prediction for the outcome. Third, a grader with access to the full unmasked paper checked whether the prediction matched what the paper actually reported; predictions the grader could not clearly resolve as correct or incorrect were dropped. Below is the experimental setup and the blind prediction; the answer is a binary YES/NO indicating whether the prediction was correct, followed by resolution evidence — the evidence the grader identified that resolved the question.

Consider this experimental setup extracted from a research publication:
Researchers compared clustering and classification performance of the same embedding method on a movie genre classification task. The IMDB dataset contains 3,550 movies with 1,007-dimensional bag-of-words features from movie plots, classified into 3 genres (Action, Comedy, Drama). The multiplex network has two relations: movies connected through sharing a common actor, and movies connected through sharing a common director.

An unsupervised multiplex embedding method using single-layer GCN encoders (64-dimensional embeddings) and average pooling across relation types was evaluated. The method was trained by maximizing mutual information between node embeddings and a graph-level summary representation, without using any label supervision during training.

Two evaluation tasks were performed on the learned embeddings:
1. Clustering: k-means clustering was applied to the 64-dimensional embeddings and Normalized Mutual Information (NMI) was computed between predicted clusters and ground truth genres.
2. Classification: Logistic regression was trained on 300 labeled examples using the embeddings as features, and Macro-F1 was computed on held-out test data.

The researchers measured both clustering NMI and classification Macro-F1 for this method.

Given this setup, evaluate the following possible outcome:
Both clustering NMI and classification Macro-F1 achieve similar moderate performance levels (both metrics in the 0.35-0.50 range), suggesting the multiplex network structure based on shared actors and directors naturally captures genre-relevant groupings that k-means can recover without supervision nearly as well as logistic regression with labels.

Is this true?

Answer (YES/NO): NO